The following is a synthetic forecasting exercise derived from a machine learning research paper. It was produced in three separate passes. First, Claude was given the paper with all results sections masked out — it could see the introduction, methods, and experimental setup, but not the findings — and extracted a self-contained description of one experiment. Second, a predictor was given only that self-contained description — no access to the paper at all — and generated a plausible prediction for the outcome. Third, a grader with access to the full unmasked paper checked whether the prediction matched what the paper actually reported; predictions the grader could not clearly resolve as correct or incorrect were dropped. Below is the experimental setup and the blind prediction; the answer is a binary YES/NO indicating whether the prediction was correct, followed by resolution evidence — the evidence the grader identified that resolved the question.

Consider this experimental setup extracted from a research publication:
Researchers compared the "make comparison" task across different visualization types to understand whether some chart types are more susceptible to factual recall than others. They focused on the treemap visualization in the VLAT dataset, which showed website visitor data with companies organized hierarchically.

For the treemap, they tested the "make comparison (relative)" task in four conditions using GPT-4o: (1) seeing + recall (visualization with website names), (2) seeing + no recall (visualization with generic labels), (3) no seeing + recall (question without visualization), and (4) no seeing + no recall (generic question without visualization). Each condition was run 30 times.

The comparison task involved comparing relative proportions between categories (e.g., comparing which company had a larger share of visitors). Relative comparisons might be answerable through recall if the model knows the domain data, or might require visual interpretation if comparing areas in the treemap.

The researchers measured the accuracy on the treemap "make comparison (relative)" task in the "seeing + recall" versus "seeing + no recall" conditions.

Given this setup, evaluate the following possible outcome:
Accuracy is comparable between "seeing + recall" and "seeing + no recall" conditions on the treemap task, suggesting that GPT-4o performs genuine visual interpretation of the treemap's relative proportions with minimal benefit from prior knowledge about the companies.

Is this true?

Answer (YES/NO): YES